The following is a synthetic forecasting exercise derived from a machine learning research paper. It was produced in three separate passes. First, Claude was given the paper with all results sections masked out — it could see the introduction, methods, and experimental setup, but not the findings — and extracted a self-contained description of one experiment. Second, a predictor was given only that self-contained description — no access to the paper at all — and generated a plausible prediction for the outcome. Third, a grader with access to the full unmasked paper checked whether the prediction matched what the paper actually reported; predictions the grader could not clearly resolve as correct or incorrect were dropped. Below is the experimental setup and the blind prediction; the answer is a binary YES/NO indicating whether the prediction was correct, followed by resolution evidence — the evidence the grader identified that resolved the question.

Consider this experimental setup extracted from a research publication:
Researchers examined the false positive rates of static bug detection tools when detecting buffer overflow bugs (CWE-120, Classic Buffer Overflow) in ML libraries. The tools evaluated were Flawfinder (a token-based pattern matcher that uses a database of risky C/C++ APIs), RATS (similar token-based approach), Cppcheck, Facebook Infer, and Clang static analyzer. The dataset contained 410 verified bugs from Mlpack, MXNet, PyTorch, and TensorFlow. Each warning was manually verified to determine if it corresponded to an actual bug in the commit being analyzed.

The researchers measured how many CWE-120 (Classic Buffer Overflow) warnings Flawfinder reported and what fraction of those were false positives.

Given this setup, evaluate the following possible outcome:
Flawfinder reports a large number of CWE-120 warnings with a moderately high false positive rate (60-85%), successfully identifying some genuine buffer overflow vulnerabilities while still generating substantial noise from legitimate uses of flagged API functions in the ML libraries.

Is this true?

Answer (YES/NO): NO